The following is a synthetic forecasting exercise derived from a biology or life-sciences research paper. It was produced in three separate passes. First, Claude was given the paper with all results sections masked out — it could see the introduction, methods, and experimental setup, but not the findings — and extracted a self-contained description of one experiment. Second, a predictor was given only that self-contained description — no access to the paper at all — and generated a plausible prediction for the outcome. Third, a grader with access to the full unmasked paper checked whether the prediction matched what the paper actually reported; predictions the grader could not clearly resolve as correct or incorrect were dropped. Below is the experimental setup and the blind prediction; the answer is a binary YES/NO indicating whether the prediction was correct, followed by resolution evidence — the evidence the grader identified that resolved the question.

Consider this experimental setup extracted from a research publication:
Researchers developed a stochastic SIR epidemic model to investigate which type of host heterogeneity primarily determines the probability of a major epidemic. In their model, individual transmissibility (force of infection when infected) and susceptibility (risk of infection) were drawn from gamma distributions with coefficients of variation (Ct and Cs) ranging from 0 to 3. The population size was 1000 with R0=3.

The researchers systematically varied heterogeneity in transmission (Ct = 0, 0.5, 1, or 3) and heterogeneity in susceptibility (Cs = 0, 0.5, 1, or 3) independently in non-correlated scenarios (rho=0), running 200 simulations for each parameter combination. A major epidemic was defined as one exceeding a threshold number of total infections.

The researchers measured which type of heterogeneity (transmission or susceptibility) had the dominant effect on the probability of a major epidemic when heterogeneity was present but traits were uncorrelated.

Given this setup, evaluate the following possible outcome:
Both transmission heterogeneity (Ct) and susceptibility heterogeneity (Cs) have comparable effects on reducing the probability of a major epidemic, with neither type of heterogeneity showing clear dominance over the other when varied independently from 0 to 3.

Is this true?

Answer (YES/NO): NO